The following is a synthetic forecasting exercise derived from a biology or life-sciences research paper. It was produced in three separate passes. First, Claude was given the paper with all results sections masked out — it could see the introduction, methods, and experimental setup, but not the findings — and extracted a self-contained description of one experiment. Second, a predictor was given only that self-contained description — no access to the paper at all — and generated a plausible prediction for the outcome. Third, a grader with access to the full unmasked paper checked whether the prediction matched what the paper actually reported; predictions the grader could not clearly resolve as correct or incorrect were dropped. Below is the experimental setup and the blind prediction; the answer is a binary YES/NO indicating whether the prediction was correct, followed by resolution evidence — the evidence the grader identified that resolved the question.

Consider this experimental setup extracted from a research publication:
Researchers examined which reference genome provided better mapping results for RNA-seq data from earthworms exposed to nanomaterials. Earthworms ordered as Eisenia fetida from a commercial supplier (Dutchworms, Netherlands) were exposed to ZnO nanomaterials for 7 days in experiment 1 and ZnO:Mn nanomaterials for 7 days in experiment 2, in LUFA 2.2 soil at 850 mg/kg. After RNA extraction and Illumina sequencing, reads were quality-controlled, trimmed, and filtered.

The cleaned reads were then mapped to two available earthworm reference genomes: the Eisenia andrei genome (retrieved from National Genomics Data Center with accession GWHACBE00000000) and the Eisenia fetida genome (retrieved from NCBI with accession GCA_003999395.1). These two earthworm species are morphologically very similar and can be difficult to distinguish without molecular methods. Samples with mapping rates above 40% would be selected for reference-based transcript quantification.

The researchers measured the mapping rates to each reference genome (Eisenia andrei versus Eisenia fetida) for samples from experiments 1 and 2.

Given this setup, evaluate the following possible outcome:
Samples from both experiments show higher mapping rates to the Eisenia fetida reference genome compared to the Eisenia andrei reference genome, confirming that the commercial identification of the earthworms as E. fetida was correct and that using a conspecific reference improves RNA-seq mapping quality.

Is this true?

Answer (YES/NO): NO